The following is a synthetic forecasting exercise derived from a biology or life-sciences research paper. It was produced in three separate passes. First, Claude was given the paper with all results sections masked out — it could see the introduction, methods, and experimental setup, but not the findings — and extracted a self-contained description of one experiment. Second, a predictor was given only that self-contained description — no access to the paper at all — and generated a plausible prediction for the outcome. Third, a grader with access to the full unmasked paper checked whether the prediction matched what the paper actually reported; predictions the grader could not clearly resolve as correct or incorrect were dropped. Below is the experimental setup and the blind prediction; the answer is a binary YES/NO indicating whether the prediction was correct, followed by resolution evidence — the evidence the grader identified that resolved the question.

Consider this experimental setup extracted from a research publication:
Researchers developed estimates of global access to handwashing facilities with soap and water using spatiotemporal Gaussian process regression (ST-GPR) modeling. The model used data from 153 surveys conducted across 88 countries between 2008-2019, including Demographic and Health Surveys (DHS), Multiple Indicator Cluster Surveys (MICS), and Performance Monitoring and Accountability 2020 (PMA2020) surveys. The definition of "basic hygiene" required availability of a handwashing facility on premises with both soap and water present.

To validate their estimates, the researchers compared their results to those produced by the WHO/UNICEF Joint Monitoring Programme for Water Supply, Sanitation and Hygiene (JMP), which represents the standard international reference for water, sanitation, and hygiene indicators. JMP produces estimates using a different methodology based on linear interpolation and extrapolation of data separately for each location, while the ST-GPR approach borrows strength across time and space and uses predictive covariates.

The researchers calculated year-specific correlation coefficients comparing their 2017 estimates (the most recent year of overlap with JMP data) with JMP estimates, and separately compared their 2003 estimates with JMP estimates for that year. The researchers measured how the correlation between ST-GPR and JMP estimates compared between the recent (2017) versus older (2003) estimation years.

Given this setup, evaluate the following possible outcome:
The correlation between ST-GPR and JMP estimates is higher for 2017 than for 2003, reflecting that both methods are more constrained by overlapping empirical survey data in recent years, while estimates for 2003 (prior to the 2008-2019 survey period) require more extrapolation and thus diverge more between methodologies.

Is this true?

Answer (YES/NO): NO